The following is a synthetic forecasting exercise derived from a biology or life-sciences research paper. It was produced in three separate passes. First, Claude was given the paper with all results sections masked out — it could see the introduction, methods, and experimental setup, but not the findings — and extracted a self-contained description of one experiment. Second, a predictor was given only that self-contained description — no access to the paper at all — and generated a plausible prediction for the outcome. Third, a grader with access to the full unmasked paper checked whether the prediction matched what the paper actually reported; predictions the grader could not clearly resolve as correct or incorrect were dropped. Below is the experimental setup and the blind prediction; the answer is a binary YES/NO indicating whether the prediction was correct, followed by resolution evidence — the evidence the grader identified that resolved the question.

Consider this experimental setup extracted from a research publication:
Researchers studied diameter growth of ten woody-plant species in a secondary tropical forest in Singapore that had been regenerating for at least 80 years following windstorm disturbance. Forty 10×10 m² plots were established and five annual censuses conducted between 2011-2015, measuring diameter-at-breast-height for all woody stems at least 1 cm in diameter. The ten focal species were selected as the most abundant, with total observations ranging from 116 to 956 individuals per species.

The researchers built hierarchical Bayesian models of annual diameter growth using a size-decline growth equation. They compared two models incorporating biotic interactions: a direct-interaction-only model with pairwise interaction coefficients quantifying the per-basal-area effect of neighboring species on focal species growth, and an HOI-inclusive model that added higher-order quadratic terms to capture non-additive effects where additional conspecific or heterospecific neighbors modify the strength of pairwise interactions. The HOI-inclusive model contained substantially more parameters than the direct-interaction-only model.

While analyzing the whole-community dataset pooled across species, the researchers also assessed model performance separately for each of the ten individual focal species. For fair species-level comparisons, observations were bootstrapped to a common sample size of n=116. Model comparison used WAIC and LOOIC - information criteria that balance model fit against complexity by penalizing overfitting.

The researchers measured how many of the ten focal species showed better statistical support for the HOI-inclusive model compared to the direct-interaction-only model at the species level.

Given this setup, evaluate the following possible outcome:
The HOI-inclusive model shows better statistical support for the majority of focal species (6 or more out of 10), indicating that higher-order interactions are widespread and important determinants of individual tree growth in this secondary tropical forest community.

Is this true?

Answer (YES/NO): NO